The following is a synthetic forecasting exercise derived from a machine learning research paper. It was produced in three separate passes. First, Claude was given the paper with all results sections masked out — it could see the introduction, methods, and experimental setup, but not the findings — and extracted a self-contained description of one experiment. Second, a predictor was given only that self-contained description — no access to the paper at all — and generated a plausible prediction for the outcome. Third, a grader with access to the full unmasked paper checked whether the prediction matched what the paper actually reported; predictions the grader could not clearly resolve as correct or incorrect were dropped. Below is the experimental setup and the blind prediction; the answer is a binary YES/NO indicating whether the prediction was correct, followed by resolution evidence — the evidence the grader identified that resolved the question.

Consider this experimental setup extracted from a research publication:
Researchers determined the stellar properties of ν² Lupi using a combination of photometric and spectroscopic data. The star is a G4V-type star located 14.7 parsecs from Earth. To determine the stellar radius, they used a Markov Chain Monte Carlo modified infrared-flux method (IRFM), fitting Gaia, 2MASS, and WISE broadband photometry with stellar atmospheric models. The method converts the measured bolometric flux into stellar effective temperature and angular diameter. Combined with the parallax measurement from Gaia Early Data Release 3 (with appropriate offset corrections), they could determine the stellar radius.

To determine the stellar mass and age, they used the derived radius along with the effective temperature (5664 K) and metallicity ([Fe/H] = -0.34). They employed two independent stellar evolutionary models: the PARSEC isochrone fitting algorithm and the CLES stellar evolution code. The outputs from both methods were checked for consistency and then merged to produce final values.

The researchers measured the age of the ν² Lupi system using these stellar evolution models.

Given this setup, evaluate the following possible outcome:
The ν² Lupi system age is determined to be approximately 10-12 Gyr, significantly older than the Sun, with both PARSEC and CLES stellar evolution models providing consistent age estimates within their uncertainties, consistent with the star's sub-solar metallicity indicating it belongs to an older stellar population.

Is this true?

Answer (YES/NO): YES